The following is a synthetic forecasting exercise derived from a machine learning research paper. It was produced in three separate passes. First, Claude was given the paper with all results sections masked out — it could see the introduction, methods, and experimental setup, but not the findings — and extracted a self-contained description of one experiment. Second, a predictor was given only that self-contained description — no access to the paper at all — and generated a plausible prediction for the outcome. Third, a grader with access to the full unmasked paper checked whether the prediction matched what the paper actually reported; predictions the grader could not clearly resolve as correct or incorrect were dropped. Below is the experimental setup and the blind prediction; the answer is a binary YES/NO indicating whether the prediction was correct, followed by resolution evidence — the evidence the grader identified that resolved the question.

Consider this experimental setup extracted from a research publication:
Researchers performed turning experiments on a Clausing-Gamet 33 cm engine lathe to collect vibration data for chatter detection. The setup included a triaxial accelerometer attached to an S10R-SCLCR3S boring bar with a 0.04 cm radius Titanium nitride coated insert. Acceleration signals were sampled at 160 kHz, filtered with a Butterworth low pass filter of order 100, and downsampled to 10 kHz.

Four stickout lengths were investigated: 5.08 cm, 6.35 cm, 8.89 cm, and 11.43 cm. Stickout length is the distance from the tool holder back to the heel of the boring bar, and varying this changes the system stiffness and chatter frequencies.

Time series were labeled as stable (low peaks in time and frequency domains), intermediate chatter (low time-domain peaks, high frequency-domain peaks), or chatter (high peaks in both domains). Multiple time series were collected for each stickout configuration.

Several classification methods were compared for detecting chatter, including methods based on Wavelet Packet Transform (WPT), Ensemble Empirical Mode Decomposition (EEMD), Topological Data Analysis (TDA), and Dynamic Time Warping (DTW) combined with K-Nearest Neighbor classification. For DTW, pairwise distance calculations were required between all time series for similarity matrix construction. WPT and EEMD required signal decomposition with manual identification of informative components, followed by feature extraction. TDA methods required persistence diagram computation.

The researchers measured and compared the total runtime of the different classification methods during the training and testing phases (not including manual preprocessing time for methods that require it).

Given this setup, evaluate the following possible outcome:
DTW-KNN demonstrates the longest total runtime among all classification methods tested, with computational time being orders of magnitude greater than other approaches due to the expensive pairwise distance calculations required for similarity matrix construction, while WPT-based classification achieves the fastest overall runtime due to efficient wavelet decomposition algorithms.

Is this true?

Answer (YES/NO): NO